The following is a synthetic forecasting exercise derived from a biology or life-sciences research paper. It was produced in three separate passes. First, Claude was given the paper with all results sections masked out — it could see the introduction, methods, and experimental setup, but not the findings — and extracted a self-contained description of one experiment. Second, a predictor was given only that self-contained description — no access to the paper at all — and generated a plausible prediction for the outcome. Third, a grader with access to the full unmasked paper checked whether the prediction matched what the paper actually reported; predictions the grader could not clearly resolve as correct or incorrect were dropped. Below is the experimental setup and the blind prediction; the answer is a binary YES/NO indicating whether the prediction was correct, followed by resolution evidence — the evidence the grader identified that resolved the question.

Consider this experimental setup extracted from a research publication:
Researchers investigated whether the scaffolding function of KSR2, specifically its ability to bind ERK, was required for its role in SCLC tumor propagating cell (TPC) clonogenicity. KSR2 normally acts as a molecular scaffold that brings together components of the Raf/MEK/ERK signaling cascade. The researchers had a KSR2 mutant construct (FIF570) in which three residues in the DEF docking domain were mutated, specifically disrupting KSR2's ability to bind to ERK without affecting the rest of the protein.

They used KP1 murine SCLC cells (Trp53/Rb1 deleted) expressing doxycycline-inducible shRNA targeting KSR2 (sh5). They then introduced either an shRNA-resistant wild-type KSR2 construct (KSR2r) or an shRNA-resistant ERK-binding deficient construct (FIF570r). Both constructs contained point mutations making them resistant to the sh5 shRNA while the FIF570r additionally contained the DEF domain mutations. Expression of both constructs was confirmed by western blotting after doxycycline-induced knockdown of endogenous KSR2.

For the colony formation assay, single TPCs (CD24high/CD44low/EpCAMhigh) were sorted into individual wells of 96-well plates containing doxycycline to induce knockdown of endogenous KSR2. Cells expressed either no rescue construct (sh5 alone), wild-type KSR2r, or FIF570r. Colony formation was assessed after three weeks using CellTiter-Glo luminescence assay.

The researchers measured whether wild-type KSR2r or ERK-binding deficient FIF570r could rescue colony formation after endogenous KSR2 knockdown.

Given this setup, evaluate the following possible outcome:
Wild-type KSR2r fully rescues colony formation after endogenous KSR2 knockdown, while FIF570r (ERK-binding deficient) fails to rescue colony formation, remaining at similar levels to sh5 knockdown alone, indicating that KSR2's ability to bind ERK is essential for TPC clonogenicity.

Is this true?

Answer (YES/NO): YES